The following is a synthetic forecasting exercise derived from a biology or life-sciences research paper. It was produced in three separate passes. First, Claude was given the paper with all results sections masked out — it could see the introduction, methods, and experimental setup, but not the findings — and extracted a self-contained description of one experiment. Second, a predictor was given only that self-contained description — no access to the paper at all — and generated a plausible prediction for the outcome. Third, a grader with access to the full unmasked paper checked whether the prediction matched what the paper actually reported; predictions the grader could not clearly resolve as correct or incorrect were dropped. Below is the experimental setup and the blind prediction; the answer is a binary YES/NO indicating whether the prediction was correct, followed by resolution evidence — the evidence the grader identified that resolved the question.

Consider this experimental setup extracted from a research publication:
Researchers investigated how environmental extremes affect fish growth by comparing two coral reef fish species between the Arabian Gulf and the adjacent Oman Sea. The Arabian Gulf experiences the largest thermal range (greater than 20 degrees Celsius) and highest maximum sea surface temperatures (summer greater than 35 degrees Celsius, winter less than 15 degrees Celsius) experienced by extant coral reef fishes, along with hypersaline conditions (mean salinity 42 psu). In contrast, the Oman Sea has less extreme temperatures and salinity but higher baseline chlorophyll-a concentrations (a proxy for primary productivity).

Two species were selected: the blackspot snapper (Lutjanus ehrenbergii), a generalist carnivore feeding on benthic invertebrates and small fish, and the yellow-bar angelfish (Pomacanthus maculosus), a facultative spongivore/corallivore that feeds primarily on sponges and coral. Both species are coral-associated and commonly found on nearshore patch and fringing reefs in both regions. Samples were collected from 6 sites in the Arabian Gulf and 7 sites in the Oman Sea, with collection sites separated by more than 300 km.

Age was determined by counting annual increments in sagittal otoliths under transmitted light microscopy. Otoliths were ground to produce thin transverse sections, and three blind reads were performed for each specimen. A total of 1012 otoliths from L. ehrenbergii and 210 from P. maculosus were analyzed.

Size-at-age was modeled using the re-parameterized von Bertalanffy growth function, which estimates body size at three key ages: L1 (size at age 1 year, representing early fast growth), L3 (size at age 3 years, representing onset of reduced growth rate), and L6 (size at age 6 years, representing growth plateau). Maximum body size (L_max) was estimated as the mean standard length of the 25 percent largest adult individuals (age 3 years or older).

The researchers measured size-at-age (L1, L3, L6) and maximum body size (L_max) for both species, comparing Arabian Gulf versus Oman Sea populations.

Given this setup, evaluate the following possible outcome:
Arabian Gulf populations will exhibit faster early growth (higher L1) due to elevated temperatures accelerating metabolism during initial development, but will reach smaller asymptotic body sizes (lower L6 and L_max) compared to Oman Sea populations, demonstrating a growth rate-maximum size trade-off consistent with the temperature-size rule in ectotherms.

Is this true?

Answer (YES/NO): NO